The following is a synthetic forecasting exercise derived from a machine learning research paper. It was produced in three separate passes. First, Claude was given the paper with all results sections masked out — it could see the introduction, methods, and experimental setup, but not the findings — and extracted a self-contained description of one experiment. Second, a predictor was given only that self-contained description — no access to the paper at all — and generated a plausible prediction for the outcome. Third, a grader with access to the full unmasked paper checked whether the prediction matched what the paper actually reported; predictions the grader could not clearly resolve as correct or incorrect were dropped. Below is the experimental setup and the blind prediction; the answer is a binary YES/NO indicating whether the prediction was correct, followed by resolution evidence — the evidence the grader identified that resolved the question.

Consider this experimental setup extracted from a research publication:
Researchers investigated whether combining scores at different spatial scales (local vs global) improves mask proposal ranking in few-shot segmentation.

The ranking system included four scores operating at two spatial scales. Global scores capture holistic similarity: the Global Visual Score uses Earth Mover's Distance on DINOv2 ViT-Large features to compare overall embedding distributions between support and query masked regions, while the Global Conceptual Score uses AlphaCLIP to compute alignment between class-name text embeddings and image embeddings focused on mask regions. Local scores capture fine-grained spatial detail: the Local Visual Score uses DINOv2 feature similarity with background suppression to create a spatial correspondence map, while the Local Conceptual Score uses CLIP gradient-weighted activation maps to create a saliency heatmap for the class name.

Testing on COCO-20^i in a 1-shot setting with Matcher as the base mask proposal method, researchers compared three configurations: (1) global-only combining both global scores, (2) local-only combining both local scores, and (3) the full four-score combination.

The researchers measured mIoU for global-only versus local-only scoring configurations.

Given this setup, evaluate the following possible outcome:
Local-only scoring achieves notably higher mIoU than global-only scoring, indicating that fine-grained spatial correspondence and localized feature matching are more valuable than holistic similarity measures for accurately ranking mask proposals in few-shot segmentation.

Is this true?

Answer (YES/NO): YES